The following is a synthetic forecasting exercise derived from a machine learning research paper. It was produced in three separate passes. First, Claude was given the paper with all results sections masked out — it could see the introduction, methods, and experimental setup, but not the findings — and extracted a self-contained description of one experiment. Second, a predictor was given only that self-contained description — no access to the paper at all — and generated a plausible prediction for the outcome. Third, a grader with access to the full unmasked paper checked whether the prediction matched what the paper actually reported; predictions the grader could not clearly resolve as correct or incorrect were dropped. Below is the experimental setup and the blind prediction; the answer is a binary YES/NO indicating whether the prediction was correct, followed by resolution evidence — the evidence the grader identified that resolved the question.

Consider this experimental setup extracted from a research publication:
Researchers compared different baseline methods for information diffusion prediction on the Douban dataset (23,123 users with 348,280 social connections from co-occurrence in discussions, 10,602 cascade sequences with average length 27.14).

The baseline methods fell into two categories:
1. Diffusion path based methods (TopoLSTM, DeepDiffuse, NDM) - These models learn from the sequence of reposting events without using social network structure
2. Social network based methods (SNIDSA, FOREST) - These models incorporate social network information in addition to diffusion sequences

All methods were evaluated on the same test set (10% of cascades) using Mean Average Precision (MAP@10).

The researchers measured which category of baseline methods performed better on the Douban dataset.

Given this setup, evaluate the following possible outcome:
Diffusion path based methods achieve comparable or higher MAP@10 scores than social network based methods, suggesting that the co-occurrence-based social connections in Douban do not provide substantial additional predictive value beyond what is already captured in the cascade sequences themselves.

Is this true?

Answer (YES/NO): NO